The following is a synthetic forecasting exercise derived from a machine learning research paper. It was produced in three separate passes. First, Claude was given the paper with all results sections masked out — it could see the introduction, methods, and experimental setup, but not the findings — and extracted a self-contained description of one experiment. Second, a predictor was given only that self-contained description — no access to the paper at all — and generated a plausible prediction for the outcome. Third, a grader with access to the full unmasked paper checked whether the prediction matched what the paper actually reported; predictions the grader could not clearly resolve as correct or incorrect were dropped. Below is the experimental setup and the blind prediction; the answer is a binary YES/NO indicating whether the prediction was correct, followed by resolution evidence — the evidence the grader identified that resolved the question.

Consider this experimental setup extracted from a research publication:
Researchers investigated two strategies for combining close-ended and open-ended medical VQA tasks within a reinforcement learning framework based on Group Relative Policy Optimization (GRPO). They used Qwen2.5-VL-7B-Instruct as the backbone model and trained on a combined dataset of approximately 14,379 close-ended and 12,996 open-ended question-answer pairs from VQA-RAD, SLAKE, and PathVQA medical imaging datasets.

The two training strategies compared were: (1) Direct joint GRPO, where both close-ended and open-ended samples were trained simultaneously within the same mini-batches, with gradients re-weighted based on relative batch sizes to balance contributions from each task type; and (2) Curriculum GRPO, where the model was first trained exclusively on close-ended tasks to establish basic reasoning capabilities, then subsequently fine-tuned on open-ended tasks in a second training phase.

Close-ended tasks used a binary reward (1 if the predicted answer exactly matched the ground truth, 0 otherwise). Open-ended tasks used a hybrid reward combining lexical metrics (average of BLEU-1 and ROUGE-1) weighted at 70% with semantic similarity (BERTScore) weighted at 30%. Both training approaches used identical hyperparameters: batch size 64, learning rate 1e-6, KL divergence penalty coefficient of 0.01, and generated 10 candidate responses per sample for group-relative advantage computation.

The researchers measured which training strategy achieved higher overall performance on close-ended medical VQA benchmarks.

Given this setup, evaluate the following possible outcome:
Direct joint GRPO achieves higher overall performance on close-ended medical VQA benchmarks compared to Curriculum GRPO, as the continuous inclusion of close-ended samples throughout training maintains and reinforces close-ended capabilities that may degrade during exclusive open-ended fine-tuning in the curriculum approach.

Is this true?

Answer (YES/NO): NO